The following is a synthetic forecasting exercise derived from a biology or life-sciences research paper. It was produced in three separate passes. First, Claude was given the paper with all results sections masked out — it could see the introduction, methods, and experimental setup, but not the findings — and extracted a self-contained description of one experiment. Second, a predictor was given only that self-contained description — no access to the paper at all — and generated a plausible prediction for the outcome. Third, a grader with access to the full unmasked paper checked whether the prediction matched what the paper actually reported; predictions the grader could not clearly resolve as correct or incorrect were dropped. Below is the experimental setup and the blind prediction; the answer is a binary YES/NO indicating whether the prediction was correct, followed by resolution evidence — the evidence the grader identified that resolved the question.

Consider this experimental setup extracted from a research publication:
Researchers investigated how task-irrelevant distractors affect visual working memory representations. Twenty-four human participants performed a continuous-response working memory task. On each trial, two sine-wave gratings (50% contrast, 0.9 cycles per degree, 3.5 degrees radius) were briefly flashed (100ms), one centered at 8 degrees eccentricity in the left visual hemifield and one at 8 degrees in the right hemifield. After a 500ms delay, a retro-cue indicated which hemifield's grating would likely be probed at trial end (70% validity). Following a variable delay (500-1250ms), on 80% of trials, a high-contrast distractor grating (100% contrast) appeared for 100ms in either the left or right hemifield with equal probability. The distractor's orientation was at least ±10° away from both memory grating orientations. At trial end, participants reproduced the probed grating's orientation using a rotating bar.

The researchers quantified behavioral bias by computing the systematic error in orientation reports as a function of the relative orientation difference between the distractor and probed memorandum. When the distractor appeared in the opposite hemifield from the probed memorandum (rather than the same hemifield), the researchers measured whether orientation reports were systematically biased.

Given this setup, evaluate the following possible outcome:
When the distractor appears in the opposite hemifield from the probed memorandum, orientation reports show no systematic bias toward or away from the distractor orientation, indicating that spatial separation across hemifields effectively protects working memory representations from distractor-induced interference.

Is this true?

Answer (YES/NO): NO